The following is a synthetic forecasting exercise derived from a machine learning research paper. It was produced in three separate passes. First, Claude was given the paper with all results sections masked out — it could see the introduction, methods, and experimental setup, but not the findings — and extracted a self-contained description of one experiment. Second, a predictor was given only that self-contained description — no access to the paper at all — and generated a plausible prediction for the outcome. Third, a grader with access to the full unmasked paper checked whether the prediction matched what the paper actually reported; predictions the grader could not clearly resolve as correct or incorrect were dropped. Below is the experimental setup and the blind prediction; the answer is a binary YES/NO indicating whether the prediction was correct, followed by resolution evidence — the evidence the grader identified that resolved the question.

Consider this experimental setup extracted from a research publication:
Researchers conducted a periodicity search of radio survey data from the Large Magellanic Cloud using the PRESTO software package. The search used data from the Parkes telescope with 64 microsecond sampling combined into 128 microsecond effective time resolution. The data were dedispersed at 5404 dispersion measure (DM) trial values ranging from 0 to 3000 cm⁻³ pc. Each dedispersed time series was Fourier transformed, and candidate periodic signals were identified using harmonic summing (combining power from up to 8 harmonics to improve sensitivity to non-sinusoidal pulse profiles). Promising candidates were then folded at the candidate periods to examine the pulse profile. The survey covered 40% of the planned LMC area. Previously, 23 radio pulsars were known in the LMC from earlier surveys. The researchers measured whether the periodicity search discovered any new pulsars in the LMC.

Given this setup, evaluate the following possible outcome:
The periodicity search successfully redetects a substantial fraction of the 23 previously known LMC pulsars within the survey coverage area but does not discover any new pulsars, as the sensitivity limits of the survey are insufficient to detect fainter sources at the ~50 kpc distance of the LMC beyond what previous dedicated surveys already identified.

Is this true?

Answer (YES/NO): NO